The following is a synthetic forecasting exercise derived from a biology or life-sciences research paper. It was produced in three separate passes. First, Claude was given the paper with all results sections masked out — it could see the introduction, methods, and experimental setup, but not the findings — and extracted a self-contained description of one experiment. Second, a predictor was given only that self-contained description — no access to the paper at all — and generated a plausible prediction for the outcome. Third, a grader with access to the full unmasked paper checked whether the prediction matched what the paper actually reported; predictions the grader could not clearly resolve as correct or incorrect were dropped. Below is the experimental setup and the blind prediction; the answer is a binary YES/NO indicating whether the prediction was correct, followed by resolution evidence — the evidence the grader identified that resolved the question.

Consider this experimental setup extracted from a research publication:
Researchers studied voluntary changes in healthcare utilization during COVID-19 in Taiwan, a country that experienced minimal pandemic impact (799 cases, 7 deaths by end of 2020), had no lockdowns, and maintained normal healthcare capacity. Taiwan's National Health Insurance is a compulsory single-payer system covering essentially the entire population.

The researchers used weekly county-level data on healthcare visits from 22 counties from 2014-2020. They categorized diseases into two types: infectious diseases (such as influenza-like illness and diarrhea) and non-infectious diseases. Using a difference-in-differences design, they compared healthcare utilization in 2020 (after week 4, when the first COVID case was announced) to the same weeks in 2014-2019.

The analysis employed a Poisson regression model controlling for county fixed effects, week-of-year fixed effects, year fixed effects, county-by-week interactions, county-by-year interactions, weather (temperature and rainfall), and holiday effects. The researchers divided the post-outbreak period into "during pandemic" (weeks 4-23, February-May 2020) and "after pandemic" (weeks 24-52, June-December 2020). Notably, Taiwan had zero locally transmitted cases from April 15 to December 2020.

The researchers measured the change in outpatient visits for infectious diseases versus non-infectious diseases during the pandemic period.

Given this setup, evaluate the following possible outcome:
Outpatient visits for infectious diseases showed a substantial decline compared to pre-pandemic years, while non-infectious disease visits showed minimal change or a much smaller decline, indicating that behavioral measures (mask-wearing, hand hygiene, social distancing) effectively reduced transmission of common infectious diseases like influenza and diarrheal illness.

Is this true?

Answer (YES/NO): YES